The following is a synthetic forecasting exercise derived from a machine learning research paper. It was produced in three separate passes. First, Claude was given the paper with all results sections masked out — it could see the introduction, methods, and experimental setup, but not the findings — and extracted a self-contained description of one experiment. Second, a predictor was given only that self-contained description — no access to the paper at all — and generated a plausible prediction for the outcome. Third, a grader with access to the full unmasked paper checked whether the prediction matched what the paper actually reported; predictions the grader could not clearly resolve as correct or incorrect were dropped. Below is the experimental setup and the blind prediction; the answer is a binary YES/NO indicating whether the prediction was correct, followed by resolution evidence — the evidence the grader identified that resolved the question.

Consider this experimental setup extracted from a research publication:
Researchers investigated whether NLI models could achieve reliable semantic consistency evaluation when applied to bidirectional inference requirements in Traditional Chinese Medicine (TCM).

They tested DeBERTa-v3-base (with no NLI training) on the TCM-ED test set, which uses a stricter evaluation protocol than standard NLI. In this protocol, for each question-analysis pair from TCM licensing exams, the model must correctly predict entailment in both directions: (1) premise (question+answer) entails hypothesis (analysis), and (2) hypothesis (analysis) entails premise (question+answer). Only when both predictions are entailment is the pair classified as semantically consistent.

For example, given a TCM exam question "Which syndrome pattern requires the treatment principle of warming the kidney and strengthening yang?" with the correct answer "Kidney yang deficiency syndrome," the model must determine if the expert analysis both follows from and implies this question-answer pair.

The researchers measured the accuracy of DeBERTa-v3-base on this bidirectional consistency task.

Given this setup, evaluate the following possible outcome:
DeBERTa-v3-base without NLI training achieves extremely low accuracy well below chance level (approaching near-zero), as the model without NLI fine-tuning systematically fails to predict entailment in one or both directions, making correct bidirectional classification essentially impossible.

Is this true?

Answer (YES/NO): YES